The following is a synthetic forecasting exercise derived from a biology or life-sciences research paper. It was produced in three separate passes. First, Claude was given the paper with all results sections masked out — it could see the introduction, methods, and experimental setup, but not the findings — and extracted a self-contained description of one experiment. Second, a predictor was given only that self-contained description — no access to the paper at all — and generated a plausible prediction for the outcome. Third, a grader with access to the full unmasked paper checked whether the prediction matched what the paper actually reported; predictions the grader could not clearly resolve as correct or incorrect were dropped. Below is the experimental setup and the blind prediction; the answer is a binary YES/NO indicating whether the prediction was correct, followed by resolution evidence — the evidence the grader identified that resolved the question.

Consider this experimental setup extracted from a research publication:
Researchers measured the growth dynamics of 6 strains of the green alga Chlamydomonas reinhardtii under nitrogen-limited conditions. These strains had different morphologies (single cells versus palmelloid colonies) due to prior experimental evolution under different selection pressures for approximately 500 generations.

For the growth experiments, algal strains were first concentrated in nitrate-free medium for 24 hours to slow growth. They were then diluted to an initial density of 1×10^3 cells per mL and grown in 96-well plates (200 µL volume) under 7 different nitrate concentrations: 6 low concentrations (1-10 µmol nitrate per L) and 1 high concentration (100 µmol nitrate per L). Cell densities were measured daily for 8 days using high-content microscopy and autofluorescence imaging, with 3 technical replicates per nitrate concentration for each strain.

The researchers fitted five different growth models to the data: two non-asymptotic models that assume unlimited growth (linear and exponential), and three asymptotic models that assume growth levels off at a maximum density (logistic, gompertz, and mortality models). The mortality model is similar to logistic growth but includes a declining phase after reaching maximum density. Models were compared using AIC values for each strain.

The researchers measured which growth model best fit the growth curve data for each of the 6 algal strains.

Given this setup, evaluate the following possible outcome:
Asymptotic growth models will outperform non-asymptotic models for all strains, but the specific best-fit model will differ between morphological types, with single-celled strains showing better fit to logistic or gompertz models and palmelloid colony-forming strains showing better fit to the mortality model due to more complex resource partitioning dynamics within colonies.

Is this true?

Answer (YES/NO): NO